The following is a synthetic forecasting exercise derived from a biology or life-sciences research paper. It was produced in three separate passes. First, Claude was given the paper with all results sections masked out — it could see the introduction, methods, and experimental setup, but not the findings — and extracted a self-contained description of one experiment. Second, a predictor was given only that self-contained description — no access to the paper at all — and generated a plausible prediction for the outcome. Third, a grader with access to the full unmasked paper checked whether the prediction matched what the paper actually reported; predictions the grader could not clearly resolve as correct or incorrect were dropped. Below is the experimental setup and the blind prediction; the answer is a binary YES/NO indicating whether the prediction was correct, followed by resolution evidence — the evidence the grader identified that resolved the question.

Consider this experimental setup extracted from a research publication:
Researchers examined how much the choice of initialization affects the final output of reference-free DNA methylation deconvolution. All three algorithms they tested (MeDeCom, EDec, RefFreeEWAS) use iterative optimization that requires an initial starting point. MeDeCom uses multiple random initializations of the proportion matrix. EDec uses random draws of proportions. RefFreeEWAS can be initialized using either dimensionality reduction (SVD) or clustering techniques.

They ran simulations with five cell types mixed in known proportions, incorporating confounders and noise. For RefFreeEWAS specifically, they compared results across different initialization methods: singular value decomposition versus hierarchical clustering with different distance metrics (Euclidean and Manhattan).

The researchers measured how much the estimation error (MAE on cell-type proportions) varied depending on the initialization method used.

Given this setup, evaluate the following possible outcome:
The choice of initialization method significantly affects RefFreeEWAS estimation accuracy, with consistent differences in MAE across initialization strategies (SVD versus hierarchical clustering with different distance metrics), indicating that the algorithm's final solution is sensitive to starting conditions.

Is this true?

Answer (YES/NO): NO